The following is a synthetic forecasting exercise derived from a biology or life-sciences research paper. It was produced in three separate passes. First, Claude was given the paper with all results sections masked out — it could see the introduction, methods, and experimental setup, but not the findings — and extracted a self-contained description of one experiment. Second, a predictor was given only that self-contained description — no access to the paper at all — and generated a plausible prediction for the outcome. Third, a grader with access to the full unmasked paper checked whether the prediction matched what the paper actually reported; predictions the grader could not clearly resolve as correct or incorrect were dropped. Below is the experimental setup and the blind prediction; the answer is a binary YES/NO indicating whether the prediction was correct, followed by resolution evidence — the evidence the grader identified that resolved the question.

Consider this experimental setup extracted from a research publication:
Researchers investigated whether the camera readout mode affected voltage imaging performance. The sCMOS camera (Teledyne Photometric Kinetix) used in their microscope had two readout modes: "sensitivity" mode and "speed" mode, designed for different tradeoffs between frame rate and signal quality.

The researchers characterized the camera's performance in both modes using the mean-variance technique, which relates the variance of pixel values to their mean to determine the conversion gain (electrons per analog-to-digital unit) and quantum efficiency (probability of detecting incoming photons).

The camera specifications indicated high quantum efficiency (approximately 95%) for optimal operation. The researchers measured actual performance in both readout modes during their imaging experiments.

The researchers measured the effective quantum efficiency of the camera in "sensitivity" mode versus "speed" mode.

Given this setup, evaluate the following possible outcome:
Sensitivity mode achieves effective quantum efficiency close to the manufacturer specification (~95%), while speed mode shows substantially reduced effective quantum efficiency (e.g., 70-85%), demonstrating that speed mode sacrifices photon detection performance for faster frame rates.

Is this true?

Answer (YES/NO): NO